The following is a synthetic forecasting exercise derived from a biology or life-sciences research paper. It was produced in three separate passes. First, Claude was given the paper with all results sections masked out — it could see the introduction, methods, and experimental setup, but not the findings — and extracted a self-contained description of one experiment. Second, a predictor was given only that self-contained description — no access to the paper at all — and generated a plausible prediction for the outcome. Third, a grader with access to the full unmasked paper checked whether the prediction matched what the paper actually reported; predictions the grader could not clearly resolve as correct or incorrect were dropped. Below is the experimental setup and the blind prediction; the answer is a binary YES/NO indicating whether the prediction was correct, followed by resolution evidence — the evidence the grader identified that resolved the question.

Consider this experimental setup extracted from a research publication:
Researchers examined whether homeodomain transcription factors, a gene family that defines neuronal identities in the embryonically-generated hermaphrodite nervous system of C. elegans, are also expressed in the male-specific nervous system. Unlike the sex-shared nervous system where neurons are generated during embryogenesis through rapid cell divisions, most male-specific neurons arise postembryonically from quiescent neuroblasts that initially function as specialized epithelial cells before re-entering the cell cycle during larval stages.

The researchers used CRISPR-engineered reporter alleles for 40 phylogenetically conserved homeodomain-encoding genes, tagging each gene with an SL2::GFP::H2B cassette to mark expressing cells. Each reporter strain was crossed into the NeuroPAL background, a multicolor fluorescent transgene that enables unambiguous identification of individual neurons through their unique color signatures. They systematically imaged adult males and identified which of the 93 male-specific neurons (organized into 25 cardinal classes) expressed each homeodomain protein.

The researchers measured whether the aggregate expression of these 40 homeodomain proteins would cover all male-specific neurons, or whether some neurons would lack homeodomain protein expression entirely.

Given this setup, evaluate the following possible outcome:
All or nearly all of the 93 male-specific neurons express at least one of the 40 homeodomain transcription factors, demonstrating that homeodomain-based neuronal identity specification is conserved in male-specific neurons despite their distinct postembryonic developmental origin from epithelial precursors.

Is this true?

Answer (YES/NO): YES